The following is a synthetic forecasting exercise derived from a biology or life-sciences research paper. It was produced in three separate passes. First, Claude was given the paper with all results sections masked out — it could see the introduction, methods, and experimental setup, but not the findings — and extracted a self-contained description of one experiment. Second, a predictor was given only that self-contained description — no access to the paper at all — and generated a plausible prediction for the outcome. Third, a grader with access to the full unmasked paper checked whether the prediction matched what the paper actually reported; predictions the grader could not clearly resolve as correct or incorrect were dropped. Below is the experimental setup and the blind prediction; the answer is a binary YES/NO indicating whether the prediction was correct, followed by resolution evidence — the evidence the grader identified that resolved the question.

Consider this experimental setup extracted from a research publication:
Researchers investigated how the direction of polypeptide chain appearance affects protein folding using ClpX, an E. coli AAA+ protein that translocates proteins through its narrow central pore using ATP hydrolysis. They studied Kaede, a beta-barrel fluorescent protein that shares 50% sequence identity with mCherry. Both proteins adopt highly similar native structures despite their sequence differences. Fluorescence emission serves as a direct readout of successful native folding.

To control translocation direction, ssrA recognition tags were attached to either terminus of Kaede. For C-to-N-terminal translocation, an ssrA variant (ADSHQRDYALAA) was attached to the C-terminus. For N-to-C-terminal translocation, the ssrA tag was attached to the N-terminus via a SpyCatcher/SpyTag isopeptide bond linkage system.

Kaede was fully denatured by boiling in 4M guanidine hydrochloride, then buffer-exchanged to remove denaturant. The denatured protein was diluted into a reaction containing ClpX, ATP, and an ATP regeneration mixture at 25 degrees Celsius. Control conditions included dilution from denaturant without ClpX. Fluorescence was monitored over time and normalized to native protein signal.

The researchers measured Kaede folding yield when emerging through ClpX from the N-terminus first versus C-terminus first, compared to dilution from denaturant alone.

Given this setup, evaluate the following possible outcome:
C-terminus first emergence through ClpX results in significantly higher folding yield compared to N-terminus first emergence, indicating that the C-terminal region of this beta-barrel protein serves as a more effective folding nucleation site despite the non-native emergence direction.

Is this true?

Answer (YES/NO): YES